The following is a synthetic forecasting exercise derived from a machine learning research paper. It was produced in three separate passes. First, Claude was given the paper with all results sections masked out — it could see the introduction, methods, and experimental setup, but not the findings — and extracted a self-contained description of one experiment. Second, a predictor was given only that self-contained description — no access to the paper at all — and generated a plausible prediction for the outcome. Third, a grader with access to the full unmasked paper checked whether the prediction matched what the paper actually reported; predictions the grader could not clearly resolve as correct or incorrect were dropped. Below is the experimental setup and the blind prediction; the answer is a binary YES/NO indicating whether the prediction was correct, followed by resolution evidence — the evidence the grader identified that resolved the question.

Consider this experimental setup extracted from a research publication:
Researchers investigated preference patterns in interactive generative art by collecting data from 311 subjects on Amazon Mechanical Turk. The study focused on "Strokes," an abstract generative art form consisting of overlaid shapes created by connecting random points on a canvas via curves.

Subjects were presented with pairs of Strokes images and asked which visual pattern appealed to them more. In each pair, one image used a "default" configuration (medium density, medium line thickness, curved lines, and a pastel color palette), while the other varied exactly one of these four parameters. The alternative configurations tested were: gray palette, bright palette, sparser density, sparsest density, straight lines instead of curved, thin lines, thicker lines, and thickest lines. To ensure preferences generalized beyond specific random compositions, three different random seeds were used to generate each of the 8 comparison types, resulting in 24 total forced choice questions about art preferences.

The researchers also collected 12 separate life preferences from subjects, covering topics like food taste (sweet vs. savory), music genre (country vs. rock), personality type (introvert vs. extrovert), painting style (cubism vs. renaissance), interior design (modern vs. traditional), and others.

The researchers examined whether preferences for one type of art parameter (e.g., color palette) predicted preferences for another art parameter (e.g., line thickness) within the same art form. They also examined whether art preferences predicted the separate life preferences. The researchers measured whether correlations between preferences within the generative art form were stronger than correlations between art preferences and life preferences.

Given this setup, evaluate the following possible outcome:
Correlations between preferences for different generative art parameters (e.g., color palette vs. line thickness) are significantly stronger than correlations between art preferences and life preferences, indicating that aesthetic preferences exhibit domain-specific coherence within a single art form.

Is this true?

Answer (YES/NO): YES